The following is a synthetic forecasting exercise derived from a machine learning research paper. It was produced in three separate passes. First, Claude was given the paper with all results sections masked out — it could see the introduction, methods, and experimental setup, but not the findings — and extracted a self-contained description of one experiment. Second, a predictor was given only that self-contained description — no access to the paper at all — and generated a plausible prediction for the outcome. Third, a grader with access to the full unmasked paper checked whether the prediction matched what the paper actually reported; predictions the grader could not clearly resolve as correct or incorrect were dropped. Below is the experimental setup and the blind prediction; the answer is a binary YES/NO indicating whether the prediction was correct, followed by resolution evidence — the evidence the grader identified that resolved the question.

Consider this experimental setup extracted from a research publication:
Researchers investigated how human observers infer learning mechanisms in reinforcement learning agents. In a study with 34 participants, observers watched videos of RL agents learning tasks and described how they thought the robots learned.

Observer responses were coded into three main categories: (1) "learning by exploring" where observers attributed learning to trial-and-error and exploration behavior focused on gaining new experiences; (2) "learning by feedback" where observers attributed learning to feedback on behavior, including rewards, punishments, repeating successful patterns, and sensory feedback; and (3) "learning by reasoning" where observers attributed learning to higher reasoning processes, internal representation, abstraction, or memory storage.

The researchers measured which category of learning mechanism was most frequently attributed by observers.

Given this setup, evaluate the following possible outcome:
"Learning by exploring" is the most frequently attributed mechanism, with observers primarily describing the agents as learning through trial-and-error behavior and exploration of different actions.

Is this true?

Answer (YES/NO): NO